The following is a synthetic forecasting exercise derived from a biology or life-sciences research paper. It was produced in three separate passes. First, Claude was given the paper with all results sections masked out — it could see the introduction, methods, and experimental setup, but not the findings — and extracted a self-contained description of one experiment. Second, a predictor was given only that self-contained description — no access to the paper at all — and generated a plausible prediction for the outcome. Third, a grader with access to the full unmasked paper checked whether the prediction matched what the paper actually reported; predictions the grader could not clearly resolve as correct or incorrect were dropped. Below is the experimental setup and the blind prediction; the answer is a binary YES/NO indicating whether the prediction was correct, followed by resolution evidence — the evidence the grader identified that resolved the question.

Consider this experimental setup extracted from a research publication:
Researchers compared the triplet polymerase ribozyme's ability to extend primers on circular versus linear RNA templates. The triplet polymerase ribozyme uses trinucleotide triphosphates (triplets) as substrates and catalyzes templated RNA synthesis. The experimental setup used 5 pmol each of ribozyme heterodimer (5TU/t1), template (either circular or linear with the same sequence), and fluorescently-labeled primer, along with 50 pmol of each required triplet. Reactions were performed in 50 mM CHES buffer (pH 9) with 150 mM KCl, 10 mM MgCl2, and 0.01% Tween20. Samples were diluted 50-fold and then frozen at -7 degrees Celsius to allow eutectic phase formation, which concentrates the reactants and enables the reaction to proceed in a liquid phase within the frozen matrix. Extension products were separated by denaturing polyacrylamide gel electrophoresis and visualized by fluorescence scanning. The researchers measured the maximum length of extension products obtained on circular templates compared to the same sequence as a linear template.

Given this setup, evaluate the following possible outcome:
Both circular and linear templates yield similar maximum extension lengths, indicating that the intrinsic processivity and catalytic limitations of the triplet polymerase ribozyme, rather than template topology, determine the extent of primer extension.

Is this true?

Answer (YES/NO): NO